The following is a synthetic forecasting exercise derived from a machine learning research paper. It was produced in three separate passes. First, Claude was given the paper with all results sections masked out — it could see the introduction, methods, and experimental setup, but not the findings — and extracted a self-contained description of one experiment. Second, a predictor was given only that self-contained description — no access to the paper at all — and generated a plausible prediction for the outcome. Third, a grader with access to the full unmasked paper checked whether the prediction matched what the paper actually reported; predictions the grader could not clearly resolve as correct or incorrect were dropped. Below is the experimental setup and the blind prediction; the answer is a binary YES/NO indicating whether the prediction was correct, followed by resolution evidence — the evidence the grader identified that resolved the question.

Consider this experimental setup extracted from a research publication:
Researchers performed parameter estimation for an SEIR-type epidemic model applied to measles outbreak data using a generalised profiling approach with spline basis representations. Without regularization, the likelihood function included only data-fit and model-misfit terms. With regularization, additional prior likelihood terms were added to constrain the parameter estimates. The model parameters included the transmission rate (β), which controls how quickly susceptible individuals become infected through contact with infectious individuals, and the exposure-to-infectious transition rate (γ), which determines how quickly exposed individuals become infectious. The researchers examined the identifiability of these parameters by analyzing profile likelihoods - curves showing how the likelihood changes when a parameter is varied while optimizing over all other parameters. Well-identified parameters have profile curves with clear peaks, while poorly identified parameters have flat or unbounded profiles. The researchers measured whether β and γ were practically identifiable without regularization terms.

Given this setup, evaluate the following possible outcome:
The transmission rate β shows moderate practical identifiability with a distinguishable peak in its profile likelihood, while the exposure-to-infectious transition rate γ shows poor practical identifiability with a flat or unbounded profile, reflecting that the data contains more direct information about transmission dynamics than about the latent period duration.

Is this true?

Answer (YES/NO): NO